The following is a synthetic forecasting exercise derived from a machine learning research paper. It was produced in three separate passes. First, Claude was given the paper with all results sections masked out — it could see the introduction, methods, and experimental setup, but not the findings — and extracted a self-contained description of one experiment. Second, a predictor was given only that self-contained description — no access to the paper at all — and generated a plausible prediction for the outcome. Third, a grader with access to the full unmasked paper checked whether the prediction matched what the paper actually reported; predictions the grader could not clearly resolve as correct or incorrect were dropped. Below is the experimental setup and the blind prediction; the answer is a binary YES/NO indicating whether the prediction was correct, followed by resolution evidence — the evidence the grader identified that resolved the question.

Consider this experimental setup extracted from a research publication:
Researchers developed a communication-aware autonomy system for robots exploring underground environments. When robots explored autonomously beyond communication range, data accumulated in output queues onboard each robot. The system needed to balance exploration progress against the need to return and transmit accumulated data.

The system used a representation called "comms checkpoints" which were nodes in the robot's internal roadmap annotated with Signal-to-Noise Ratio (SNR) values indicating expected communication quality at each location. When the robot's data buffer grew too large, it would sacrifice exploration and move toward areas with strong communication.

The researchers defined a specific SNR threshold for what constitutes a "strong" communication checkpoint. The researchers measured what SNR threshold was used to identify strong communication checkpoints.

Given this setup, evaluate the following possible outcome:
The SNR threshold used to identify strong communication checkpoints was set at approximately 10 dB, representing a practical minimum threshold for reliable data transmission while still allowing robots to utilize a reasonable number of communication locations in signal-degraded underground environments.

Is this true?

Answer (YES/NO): NO